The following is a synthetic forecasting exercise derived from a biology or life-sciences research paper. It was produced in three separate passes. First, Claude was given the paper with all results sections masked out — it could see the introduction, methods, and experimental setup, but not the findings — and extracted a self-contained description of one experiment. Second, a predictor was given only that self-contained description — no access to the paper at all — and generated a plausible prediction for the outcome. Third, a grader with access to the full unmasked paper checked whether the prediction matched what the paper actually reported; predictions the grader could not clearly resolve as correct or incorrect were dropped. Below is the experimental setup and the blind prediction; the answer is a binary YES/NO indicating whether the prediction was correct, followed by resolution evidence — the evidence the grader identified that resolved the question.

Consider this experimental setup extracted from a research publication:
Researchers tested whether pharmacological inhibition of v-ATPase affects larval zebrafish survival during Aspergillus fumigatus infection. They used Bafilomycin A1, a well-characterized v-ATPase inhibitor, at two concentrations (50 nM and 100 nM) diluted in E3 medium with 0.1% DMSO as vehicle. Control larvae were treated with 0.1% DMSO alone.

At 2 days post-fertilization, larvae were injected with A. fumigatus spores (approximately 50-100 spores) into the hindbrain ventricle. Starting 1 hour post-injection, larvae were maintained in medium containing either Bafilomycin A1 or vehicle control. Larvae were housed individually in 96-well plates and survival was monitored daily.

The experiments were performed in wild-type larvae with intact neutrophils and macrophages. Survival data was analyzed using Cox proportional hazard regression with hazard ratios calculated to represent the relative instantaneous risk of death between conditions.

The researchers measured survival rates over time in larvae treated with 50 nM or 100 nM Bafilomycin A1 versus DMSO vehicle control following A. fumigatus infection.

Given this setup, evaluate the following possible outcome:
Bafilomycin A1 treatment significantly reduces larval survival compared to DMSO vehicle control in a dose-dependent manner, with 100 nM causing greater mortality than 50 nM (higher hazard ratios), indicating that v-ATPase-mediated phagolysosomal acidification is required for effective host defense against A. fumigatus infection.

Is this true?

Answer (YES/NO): NO